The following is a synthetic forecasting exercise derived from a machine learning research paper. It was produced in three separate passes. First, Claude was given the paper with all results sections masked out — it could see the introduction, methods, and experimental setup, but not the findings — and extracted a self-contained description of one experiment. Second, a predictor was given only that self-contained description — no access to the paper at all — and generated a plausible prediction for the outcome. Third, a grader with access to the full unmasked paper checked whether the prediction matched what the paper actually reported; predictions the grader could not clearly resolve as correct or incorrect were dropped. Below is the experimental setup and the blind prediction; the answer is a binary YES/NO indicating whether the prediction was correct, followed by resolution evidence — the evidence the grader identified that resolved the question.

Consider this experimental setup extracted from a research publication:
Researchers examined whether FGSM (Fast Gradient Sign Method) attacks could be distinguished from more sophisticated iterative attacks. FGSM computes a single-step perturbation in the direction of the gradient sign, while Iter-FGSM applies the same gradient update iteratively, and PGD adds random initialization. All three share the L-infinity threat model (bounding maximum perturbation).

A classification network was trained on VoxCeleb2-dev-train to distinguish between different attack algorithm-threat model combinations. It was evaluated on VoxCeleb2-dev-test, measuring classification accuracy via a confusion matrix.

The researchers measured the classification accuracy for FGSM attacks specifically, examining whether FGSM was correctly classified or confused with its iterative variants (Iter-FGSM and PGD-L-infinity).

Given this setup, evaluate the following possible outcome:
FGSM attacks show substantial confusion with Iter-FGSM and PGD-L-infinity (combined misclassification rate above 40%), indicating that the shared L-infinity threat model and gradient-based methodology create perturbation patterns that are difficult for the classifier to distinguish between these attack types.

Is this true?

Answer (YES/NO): NO